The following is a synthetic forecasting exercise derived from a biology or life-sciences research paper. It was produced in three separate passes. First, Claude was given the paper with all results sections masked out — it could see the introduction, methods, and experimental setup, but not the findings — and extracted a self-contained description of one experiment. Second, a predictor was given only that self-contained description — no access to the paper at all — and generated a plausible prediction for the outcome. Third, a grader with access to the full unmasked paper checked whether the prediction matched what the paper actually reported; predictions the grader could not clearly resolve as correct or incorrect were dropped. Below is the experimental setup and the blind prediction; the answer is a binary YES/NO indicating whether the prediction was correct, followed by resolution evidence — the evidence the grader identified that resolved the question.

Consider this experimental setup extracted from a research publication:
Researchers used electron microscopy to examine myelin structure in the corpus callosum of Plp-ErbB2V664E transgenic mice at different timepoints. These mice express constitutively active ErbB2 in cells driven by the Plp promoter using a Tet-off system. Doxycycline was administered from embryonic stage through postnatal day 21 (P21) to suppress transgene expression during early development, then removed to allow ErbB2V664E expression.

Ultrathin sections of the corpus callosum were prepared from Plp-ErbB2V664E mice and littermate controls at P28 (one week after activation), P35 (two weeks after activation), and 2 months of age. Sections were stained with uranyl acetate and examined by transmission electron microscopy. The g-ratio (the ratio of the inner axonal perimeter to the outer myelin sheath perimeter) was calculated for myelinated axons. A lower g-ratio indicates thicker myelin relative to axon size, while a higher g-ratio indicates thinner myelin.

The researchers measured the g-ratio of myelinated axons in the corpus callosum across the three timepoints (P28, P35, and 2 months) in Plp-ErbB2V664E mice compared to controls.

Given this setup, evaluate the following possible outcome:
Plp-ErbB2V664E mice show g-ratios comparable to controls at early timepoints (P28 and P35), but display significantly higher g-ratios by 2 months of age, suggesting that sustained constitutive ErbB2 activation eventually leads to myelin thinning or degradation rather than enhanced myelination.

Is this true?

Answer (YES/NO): NO